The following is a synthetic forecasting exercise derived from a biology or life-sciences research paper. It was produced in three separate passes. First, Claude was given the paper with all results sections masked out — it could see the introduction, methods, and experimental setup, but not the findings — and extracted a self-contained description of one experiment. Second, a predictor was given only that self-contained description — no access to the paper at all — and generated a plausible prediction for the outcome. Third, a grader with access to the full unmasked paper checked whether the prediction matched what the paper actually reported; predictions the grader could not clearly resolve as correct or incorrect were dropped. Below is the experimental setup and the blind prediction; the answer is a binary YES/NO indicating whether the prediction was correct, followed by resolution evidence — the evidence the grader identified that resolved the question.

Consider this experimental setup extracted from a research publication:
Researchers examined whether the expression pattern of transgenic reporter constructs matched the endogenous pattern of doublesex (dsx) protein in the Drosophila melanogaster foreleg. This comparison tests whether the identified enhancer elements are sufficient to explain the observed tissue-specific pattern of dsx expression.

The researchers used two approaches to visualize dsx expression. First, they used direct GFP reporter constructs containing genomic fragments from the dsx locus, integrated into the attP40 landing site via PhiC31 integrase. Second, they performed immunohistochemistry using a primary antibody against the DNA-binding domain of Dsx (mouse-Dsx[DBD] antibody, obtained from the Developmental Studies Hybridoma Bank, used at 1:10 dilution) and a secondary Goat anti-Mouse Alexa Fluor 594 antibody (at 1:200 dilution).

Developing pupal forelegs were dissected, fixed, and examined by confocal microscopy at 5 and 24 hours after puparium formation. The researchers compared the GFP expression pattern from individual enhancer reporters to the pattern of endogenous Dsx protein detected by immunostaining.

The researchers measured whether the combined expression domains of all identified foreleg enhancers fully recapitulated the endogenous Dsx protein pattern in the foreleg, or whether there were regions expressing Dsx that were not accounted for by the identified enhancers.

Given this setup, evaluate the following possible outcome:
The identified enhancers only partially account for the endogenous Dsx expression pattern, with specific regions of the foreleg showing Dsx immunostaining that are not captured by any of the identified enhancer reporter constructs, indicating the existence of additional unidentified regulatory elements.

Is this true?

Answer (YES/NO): NO